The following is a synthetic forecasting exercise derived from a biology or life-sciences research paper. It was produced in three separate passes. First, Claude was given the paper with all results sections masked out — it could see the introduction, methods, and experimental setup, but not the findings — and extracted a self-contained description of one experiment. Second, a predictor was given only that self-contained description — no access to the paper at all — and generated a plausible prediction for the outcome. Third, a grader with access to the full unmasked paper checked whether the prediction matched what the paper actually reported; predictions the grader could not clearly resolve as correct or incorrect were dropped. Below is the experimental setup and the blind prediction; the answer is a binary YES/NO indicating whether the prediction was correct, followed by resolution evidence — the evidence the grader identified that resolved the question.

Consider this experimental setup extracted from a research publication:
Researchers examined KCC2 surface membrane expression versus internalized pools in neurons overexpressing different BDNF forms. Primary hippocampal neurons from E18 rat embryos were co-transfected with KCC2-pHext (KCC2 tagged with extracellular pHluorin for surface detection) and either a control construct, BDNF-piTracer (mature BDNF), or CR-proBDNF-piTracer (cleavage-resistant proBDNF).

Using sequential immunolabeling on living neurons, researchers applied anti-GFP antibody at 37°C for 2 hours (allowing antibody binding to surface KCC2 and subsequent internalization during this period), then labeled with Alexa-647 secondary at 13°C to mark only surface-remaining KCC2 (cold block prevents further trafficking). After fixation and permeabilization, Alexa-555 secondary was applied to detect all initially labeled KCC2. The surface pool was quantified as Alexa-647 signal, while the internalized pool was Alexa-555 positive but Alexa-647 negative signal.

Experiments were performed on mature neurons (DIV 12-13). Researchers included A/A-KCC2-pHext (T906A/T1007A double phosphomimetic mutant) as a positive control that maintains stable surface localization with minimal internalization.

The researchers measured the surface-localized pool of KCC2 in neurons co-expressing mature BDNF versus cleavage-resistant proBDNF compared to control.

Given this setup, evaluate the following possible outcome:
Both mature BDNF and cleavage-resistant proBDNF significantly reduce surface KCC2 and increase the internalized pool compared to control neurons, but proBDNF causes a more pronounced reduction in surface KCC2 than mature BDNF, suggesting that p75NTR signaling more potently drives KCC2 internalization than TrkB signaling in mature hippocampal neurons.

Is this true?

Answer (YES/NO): NO